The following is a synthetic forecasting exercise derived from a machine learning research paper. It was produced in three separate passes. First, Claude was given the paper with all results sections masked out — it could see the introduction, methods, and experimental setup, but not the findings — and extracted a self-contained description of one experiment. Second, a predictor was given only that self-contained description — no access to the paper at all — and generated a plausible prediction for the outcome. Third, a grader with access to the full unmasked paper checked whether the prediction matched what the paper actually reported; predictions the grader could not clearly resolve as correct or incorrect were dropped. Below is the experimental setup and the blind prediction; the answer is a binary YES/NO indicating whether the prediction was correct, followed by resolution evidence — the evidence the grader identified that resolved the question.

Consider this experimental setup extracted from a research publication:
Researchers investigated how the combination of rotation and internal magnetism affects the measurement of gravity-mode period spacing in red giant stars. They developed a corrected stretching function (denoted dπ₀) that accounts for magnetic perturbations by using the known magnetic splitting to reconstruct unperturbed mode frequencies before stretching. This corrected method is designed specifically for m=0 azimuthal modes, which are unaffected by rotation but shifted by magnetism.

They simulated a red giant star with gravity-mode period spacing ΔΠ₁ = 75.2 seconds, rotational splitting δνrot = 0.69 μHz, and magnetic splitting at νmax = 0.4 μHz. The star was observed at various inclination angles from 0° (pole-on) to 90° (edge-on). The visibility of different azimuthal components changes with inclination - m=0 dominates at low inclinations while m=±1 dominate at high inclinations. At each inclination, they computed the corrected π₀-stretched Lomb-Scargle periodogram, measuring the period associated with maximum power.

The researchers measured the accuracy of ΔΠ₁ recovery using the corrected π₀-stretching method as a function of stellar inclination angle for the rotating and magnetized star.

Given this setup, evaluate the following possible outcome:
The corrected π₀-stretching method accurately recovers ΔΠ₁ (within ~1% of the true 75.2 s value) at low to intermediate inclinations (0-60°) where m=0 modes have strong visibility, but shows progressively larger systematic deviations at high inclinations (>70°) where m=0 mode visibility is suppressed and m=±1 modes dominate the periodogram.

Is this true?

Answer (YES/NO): NO